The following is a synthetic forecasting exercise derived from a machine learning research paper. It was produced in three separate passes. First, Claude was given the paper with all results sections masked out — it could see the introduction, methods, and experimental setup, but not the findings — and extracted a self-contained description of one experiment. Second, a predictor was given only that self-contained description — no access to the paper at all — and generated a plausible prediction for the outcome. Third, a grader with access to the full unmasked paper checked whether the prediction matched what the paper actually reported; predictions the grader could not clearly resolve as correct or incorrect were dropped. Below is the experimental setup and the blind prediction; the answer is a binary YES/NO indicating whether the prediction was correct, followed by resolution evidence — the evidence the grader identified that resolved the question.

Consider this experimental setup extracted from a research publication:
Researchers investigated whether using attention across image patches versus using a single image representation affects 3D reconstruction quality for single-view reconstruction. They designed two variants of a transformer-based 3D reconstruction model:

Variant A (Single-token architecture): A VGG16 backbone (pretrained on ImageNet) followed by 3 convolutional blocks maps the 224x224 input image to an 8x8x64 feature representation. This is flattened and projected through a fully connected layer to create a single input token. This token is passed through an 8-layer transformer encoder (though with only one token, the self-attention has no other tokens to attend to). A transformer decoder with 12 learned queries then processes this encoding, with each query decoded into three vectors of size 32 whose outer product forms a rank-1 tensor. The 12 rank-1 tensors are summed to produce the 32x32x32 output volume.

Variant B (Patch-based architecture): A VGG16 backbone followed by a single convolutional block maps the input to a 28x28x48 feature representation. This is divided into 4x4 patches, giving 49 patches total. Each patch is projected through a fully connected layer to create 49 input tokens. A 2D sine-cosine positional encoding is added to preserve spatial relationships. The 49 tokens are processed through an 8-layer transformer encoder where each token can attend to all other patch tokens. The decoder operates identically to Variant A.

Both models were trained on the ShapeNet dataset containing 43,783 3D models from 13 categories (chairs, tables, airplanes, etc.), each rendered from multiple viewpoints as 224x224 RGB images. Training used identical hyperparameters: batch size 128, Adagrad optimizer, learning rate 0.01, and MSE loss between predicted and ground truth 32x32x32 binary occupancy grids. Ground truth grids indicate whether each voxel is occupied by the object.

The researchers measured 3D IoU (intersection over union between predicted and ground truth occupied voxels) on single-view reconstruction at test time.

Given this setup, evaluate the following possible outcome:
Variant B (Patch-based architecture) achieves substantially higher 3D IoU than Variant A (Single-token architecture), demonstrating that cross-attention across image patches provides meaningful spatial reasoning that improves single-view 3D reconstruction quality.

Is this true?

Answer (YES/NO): YES